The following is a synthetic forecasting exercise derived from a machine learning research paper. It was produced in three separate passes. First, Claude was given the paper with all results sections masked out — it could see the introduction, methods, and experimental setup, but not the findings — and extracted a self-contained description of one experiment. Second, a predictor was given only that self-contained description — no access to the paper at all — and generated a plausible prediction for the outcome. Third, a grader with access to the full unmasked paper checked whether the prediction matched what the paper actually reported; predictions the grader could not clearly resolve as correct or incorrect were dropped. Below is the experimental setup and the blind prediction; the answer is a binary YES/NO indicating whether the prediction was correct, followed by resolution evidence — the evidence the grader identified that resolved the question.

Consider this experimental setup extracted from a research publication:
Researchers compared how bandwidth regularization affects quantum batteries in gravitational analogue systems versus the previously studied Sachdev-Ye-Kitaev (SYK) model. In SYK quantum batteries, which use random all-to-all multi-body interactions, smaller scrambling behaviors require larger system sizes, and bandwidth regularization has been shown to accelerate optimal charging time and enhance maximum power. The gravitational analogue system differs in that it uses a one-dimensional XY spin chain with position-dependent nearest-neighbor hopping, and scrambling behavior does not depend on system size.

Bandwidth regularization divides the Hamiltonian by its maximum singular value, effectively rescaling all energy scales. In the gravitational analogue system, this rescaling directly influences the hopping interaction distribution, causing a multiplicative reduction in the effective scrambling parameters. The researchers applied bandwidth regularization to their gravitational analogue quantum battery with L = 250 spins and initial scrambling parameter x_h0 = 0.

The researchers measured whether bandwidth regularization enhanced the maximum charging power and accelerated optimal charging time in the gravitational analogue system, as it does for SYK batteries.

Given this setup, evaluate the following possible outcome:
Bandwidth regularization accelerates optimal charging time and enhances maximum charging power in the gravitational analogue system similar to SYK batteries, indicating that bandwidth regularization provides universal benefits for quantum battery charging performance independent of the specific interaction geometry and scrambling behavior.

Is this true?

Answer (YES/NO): NO